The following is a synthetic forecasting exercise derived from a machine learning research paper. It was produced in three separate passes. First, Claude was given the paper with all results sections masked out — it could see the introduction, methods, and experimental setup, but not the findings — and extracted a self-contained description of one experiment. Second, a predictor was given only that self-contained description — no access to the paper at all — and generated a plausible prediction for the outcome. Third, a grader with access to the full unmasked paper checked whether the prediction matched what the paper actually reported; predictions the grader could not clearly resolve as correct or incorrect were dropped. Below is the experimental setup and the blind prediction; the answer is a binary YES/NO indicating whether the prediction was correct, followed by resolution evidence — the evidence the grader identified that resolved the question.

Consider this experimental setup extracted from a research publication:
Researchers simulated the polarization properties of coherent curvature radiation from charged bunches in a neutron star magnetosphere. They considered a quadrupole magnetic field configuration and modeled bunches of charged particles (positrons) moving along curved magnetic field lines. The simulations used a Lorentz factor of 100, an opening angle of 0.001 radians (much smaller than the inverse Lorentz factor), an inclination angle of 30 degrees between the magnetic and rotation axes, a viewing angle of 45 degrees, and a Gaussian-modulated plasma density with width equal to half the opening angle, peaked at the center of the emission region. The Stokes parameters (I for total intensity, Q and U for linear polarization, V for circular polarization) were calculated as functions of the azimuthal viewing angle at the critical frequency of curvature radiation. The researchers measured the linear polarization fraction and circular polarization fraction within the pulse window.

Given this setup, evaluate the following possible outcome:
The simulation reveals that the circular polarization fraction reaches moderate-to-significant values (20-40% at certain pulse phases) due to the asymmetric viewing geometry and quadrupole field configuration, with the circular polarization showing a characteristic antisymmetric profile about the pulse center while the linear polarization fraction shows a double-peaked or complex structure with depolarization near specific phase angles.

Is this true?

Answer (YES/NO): NO